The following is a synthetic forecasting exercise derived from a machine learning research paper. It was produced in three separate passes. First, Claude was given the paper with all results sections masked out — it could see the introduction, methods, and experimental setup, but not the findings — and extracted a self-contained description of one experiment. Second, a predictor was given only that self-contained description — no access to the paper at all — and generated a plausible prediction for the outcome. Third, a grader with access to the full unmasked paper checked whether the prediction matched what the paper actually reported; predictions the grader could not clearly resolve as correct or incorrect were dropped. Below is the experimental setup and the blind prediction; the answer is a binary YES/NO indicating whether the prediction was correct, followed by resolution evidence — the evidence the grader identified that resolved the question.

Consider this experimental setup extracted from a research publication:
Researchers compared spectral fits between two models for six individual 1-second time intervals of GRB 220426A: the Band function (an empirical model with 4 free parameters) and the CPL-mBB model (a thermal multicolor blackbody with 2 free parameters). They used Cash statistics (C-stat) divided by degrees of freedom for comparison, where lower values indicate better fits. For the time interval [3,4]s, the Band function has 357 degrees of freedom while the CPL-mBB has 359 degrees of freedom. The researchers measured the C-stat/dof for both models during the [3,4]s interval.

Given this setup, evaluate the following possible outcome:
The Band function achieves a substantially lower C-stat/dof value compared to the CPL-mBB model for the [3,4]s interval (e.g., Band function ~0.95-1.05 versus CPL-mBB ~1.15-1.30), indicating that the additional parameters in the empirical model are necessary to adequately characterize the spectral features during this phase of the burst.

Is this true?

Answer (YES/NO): NO